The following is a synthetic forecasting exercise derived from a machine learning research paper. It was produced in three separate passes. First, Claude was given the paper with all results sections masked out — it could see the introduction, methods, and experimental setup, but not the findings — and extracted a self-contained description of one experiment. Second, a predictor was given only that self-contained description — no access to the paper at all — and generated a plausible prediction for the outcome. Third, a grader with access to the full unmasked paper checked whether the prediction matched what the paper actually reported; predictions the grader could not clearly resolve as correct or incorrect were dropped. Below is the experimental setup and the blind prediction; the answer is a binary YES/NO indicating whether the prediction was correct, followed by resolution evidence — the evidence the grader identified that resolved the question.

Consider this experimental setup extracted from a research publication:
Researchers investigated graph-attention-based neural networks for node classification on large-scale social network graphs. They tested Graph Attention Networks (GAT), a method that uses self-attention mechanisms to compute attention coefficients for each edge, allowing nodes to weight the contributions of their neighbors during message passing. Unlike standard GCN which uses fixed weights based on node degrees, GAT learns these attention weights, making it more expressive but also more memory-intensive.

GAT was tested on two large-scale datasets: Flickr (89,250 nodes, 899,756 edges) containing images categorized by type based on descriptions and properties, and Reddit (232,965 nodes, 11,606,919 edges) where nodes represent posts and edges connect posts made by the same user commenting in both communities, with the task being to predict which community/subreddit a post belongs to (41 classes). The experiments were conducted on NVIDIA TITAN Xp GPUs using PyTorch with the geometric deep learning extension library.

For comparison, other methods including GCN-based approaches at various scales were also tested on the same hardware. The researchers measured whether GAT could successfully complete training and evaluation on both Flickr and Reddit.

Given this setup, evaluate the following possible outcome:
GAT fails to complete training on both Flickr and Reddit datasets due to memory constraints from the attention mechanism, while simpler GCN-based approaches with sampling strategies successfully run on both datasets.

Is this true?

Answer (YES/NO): YES